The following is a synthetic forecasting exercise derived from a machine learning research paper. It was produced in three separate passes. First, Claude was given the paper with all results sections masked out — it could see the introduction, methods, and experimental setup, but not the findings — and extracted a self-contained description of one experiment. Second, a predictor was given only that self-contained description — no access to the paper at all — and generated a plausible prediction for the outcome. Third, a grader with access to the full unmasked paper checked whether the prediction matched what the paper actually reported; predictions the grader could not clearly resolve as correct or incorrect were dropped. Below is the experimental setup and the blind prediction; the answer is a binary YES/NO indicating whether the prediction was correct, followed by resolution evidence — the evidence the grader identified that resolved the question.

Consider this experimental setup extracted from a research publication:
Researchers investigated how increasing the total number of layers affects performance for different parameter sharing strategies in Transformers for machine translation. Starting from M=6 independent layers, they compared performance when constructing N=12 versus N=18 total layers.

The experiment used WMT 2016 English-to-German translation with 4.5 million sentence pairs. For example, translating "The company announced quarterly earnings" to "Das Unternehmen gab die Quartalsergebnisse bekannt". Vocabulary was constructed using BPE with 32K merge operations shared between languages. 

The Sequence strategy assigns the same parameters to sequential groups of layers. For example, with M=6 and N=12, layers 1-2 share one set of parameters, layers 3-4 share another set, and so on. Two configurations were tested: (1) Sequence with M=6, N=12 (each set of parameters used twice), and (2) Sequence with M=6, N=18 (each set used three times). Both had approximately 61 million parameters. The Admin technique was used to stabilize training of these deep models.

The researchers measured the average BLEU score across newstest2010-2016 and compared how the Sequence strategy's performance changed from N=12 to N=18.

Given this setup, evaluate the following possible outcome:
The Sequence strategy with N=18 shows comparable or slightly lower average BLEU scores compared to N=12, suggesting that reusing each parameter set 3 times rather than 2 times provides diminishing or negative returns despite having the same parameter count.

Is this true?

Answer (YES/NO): YES